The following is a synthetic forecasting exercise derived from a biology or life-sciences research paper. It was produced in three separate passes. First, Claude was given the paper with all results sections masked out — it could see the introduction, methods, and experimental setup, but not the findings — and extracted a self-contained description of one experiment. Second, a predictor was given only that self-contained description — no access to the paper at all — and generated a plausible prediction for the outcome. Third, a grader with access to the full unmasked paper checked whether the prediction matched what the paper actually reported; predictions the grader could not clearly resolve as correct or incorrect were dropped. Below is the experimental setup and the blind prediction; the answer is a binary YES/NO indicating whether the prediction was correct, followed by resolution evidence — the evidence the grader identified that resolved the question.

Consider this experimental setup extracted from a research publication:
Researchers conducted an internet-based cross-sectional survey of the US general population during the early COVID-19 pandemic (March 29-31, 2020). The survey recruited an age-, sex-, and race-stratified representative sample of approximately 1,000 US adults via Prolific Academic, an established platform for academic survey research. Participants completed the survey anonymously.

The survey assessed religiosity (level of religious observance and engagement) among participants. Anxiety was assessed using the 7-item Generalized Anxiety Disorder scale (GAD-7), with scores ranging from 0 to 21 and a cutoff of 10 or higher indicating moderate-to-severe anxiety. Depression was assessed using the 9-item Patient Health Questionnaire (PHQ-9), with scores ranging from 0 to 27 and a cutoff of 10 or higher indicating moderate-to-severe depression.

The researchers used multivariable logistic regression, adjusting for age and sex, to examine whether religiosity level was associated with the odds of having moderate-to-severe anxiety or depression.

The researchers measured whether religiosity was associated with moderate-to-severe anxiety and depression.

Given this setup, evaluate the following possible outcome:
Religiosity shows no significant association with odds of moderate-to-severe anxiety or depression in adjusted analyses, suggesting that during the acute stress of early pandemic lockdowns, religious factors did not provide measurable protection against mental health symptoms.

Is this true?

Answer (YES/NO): YES